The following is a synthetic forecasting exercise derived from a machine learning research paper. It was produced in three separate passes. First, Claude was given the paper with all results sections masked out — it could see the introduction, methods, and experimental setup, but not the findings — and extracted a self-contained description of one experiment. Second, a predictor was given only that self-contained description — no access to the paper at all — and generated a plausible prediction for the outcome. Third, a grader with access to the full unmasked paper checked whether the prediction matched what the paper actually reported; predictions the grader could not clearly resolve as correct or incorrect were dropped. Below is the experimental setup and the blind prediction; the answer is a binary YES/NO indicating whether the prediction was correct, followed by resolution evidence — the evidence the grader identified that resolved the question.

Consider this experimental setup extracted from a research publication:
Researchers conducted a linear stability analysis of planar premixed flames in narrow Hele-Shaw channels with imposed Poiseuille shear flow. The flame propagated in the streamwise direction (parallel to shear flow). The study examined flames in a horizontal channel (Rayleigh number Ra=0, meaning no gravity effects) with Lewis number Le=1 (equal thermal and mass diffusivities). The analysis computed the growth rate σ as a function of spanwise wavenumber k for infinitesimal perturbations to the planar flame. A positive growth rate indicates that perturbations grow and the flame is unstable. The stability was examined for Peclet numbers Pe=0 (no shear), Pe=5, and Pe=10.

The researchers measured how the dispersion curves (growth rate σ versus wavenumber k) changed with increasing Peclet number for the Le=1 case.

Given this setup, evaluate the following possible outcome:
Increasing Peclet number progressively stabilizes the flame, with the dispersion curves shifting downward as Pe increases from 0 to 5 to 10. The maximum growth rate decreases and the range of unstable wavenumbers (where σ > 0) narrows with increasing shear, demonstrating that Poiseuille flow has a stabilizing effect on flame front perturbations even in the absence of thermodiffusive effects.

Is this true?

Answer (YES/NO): YES